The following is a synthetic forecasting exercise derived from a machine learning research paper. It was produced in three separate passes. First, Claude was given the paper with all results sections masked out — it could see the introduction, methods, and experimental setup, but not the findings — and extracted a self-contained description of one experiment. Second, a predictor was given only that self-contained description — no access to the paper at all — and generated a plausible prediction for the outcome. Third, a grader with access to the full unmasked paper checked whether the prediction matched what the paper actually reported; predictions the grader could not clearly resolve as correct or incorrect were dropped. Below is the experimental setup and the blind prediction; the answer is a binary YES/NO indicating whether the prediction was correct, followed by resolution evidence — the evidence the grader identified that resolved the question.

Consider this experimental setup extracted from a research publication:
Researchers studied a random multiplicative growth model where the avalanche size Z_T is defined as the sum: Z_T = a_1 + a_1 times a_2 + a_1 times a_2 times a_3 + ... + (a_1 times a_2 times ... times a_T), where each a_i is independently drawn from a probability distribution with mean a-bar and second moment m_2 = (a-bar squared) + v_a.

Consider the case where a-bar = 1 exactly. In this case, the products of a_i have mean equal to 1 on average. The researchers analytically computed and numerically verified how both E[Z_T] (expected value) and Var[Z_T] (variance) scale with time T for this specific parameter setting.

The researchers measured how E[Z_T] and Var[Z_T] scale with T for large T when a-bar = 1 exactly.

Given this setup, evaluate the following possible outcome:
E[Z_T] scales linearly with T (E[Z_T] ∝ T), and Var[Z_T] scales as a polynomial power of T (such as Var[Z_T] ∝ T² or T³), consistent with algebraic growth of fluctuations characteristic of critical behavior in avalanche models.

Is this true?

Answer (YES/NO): NO